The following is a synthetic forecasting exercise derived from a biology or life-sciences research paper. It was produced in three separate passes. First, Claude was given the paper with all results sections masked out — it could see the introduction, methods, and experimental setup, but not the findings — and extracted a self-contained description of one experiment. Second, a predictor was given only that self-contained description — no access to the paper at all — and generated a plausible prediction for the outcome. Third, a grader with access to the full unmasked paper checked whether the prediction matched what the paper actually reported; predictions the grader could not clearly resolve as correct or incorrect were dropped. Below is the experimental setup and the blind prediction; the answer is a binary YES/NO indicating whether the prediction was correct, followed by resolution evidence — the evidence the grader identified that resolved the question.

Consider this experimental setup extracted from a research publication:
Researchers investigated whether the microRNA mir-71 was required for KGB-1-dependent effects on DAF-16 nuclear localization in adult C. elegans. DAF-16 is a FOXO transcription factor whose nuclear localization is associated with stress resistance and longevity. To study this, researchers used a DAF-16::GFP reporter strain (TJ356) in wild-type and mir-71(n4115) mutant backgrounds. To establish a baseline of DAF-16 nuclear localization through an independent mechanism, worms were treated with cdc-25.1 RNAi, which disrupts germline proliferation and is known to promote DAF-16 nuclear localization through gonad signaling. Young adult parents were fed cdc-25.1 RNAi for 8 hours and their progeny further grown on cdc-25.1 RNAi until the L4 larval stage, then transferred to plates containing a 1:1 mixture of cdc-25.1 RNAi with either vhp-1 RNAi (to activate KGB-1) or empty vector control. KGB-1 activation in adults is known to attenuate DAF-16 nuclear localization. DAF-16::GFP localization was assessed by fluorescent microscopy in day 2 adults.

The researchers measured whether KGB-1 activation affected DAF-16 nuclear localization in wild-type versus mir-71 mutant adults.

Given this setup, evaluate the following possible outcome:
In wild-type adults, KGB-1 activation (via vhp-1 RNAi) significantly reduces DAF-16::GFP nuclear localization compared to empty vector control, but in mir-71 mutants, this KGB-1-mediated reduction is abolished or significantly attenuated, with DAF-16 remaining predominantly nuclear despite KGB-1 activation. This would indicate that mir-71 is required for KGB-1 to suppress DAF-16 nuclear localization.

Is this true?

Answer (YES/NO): NO